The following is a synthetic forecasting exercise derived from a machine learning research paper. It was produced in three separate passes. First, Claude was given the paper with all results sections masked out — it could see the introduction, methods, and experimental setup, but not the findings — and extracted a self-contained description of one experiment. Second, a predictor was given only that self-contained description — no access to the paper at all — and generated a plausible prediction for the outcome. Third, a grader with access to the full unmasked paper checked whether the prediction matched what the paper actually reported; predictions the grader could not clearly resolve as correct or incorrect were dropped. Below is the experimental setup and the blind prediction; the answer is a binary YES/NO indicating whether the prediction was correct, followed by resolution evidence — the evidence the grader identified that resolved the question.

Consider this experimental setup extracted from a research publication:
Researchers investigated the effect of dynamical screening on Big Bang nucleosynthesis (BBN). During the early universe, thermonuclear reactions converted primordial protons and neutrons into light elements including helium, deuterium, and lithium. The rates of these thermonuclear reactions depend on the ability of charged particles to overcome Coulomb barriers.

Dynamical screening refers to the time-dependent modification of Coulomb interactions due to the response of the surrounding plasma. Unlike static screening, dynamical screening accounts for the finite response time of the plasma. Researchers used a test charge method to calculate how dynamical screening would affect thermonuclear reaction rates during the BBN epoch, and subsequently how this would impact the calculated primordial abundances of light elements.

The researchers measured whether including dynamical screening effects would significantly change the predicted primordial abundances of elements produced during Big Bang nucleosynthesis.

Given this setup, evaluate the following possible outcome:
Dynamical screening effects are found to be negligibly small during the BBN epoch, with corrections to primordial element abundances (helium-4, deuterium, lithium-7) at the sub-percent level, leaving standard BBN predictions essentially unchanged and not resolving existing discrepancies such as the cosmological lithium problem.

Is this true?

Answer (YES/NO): YES